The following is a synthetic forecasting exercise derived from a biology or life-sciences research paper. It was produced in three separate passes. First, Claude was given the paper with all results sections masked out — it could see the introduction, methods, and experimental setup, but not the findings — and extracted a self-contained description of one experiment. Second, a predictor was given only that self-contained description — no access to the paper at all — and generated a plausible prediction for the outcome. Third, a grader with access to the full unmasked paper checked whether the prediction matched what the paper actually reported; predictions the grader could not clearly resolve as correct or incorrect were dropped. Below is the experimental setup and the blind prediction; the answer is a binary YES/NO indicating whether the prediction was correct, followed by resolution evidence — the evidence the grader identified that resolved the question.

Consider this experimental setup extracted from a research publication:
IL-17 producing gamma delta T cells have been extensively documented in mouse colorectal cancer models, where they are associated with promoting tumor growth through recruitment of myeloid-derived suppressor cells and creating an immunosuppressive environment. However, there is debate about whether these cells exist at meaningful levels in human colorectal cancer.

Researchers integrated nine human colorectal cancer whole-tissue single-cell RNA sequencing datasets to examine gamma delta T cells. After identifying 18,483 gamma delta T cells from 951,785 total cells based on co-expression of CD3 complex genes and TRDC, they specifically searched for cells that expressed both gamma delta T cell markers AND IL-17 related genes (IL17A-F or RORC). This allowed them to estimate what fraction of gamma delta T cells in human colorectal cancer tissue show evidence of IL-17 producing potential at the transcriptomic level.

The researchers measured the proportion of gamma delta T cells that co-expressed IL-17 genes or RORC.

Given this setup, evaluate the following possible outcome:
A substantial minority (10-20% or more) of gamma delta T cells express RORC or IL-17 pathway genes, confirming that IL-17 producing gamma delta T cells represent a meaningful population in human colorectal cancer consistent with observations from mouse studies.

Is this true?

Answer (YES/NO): NO